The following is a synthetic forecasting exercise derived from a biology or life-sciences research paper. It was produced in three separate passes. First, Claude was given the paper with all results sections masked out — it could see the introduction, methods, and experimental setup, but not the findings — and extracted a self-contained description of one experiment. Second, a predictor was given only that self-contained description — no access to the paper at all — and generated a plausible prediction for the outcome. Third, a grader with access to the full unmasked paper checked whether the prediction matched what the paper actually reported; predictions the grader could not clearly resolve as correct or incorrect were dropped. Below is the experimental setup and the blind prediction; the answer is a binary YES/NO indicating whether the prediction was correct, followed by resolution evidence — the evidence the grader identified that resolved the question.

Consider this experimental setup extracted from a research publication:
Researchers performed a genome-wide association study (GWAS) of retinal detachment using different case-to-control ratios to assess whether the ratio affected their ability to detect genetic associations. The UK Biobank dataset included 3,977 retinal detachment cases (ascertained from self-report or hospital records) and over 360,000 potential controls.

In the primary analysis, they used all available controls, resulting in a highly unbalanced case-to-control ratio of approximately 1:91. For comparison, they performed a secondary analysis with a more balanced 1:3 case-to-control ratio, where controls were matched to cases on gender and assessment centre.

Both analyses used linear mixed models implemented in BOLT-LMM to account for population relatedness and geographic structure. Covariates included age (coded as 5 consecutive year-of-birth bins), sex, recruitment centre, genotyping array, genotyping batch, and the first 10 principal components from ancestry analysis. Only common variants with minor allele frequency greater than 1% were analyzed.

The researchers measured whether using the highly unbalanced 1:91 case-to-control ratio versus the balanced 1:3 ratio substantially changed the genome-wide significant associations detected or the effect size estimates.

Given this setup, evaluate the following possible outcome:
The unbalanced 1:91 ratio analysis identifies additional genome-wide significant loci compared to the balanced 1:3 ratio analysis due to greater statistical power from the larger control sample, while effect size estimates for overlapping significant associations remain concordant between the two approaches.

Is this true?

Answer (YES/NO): NO